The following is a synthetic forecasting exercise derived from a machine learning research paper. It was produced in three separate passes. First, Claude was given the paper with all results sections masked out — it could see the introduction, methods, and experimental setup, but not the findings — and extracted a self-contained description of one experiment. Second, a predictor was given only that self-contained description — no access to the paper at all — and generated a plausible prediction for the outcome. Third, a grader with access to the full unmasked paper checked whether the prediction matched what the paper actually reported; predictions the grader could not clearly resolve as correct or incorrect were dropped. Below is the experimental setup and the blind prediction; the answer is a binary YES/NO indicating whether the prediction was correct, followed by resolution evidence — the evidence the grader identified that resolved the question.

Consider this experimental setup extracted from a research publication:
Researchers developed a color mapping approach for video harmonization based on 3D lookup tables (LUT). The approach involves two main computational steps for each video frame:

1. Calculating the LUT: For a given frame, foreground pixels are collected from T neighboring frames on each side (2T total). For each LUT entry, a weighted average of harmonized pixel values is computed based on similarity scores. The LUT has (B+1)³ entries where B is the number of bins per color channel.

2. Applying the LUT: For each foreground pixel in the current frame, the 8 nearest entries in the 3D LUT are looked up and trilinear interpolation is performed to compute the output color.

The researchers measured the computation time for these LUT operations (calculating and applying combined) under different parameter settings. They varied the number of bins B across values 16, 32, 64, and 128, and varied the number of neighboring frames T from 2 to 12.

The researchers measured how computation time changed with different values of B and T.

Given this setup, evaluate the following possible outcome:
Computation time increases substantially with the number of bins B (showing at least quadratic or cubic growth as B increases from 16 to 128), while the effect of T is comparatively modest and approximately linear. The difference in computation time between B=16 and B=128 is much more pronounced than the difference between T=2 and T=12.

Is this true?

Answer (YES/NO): NO